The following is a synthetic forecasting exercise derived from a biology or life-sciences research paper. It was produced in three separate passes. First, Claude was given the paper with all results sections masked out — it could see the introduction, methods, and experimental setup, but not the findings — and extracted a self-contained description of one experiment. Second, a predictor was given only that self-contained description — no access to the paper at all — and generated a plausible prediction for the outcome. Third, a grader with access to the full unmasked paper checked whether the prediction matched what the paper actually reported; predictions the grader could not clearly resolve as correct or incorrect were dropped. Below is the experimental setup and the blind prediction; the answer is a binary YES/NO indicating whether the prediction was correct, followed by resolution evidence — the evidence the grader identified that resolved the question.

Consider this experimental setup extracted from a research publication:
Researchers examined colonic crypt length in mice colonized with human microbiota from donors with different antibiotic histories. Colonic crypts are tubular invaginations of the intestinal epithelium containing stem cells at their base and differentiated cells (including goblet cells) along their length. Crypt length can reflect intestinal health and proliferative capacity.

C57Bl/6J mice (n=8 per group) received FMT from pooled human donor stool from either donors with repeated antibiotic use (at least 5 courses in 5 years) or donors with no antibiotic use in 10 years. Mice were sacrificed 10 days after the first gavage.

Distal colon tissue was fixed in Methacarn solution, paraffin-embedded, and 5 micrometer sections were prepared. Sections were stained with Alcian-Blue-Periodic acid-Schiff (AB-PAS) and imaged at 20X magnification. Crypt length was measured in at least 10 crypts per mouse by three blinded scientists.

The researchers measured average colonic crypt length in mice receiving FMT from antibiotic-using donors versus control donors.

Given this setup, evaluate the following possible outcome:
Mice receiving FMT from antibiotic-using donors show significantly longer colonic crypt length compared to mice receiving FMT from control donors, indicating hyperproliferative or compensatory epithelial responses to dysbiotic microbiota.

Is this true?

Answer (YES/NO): NO